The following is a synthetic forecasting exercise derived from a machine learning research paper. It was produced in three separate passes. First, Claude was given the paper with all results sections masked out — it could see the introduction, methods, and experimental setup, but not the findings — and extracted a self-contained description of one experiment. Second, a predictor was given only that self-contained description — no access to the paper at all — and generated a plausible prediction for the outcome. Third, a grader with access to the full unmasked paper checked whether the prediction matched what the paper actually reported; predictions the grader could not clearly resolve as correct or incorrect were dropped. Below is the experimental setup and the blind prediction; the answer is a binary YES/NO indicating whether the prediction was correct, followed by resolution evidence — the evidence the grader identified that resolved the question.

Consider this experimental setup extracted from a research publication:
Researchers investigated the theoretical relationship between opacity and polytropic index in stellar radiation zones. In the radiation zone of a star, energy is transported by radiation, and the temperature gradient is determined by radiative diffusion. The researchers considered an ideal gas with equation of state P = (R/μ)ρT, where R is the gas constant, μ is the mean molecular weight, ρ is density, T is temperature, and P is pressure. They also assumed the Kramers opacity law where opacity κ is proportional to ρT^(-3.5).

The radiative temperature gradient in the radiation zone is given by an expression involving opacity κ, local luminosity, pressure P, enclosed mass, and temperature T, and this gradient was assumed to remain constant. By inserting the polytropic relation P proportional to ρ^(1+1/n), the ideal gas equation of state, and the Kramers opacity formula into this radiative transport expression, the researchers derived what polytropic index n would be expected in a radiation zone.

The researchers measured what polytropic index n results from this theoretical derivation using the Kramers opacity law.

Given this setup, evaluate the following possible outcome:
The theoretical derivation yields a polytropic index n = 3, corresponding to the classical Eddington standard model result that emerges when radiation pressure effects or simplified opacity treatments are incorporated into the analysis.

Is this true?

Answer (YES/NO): NO